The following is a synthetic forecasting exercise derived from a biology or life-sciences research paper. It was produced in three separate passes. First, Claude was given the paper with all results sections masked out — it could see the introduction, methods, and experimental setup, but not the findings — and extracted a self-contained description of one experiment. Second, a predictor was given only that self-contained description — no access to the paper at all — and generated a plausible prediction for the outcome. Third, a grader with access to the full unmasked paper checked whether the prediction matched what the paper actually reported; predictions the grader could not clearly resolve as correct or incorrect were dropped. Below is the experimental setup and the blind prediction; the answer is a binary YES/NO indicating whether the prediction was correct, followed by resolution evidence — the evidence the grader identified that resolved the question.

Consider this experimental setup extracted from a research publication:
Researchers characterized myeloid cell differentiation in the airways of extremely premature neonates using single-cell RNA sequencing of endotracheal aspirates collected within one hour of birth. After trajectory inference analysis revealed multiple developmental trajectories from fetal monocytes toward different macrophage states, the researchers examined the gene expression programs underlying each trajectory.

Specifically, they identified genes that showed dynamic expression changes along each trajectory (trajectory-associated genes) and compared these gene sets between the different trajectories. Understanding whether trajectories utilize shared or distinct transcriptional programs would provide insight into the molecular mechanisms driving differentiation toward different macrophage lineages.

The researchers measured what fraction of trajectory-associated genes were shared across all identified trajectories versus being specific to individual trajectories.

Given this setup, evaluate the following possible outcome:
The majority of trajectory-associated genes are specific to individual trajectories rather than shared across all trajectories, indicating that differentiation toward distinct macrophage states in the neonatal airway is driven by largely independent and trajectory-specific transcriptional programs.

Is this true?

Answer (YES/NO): NO